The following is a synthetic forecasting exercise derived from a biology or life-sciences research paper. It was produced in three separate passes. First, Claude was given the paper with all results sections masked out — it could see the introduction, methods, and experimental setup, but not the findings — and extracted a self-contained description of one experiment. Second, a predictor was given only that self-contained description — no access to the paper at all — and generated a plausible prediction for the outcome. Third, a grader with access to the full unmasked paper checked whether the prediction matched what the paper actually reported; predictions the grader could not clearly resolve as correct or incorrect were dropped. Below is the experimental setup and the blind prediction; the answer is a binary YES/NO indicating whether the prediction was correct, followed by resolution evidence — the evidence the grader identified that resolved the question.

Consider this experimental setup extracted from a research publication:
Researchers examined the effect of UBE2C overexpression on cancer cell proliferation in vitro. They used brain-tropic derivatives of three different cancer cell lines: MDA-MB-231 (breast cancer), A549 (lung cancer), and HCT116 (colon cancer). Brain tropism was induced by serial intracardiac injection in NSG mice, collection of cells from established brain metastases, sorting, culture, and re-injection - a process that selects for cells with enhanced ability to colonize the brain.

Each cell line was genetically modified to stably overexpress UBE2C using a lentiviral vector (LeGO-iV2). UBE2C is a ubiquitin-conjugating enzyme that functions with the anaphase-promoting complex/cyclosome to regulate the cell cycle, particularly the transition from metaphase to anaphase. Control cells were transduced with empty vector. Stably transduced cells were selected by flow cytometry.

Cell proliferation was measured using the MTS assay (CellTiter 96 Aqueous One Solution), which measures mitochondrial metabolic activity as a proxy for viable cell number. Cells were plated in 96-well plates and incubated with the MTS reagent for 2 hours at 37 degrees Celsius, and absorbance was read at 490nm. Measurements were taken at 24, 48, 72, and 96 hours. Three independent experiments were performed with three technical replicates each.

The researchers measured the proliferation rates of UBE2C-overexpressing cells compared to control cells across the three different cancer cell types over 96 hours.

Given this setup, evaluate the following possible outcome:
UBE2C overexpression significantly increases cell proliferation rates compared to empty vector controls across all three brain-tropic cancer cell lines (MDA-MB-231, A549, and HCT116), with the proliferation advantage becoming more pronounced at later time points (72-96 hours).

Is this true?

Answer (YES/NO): NO